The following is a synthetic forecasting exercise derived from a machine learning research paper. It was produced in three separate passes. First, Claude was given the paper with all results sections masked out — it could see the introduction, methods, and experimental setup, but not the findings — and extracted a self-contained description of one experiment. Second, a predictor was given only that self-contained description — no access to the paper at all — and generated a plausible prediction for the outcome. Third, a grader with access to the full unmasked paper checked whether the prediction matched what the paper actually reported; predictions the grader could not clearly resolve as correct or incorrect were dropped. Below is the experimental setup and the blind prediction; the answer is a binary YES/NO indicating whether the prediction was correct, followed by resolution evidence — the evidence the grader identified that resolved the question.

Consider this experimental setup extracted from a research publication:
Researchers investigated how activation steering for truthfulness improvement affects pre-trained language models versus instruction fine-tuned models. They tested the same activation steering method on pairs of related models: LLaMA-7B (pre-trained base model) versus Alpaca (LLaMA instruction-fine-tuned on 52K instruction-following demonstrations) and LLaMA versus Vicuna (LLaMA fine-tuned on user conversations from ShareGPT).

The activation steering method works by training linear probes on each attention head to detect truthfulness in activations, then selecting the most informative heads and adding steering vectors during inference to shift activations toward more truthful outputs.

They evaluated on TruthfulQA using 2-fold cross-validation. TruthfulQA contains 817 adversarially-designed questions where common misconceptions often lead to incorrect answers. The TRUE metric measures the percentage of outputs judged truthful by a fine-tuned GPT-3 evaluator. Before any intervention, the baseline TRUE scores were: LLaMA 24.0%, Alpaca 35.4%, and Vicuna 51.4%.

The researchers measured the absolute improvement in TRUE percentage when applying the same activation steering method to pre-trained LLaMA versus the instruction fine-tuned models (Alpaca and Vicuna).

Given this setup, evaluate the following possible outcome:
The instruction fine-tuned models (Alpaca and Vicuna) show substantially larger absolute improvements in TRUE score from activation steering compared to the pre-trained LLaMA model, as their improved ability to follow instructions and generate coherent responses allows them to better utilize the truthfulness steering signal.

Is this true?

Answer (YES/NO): NO